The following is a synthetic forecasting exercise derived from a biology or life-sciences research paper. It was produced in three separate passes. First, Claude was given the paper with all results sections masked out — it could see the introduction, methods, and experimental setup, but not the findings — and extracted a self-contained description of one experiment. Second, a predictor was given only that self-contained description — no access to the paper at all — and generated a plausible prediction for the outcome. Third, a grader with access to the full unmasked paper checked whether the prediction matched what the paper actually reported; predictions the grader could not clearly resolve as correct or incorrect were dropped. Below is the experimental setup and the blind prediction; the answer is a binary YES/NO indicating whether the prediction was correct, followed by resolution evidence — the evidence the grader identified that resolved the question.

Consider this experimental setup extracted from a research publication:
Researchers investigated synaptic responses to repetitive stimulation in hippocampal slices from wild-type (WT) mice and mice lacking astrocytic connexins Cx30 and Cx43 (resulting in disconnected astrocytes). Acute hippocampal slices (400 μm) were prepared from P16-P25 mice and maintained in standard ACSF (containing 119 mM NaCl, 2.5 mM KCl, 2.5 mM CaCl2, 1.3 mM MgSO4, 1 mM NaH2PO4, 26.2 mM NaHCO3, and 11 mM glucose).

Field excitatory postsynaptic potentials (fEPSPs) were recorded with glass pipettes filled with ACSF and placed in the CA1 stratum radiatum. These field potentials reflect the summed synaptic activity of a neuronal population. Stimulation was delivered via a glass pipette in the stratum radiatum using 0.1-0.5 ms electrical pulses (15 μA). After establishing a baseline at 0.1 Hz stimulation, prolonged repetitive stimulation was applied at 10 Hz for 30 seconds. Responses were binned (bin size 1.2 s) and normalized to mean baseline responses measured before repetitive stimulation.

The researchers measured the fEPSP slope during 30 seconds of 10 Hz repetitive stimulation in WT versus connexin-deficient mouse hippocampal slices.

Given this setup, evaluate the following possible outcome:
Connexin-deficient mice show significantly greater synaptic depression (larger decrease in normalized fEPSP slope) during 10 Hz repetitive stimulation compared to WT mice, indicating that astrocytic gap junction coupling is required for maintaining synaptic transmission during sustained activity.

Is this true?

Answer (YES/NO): NO